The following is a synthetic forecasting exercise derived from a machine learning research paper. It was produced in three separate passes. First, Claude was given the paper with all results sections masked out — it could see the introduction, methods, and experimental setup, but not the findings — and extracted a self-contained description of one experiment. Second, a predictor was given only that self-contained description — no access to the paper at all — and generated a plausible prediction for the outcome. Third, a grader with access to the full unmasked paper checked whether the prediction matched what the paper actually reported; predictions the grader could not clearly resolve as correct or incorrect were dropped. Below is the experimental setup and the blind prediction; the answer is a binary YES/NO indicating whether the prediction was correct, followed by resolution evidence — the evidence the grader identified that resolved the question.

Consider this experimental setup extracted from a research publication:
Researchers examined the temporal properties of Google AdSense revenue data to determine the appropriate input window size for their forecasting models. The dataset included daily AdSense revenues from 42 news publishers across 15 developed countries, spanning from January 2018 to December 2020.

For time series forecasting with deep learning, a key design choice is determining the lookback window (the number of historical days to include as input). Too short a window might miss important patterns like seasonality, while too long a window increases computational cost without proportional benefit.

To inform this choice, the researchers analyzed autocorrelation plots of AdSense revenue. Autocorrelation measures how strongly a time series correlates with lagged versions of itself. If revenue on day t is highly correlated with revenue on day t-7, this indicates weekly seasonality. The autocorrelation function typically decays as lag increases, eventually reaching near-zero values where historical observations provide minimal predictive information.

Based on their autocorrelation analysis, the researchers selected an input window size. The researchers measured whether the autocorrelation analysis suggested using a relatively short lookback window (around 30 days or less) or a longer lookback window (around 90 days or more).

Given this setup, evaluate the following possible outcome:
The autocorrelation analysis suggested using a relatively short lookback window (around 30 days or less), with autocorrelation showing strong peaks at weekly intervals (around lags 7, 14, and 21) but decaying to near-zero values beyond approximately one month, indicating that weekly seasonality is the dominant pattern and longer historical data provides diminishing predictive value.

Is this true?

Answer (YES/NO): NO